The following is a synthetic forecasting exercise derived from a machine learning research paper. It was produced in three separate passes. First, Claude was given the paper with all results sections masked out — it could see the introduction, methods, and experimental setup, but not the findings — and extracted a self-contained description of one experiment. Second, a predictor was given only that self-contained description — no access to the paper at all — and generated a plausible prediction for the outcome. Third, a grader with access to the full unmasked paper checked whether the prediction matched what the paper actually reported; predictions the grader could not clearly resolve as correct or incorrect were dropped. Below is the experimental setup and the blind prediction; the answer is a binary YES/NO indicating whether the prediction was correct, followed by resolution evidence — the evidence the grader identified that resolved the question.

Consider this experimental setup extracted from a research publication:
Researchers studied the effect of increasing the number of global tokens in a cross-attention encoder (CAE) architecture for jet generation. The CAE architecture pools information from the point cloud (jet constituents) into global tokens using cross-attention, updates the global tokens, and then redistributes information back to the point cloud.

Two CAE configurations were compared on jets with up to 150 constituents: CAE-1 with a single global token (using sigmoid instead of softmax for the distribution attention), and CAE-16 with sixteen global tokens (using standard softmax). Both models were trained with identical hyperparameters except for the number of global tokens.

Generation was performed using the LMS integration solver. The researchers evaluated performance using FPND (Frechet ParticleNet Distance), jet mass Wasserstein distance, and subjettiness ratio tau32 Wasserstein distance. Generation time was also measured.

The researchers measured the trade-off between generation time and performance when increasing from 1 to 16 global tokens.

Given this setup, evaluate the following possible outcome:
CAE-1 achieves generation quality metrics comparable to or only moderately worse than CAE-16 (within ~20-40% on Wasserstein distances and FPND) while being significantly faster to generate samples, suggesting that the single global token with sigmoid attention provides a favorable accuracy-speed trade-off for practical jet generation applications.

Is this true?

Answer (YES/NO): NO